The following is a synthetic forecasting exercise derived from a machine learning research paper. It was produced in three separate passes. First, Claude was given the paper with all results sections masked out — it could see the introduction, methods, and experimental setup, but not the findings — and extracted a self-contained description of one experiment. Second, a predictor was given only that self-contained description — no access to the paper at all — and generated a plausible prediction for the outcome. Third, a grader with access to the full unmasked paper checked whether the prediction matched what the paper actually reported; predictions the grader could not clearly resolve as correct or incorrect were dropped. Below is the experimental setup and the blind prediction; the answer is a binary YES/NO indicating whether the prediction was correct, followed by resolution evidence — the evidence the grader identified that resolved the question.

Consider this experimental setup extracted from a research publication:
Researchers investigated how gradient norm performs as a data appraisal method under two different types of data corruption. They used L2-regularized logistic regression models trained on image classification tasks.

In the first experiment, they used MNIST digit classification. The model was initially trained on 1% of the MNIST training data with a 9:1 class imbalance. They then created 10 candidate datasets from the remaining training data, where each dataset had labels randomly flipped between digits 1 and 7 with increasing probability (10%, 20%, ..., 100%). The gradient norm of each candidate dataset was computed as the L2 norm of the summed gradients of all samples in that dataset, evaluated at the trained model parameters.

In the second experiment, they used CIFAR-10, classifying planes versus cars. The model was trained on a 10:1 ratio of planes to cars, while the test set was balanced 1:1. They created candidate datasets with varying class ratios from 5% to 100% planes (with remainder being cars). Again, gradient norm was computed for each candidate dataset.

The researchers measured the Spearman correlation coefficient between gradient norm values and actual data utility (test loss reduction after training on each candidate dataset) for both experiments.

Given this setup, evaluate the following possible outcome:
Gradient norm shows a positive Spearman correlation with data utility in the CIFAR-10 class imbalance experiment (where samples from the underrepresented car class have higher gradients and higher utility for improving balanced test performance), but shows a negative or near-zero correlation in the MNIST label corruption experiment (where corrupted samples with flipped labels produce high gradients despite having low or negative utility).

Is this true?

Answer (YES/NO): YES